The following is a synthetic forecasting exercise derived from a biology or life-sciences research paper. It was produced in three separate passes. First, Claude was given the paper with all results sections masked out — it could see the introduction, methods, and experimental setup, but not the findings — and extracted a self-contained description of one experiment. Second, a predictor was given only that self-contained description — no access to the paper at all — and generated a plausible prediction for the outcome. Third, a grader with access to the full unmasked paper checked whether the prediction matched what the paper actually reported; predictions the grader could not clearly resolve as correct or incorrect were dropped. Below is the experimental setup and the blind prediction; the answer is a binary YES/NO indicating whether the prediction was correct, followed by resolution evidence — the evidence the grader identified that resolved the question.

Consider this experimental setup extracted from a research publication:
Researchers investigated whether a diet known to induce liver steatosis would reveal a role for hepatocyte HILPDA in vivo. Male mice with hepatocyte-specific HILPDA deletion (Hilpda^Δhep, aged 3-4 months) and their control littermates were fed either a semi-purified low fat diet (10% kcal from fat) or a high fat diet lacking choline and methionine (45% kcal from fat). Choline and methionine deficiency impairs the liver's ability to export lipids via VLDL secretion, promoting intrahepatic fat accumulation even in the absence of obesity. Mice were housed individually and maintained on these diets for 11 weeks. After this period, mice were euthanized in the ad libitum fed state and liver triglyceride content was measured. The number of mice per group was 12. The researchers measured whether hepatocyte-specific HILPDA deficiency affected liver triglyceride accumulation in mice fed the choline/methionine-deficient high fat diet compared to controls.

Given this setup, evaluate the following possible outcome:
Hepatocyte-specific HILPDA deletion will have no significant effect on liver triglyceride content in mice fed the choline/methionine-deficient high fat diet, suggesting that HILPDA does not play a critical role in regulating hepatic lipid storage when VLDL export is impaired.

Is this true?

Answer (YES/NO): NO